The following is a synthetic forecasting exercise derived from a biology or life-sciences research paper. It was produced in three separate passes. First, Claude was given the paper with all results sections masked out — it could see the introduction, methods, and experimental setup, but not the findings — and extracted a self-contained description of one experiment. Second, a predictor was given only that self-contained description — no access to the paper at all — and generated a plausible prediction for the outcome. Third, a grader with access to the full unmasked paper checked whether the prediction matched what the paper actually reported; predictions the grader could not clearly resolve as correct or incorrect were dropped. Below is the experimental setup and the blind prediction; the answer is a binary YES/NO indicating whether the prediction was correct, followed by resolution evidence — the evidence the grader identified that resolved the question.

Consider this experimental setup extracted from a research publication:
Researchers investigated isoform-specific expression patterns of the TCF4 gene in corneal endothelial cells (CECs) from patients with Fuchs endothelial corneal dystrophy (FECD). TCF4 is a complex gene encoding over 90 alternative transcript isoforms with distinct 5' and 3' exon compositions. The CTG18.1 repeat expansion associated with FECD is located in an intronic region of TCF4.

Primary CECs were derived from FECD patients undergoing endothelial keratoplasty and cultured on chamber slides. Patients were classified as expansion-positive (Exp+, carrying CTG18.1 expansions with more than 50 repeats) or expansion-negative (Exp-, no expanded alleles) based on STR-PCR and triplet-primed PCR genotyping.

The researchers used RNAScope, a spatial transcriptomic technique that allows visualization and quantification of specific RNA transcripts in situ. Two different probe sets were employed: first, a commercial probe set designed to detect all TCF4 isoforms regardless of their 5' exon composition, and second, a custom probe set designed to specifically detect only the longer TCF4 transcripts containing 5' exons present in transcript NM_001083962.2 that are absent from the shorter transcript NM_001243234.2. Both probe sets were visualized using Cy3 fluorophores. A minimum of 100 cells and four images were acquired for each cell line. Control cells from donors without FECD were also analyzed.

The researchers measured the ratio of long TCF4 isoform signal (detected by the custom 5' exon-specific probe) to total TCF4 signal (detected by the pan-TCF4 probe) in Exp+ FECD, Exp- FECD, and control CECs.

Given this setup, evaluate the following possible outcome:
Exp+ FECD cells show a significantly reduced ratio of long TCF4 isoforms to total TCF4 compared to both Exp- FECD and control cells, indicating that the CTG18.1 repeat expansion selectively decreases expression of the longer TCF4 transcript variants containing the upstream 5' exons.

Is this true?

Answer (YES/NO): YES